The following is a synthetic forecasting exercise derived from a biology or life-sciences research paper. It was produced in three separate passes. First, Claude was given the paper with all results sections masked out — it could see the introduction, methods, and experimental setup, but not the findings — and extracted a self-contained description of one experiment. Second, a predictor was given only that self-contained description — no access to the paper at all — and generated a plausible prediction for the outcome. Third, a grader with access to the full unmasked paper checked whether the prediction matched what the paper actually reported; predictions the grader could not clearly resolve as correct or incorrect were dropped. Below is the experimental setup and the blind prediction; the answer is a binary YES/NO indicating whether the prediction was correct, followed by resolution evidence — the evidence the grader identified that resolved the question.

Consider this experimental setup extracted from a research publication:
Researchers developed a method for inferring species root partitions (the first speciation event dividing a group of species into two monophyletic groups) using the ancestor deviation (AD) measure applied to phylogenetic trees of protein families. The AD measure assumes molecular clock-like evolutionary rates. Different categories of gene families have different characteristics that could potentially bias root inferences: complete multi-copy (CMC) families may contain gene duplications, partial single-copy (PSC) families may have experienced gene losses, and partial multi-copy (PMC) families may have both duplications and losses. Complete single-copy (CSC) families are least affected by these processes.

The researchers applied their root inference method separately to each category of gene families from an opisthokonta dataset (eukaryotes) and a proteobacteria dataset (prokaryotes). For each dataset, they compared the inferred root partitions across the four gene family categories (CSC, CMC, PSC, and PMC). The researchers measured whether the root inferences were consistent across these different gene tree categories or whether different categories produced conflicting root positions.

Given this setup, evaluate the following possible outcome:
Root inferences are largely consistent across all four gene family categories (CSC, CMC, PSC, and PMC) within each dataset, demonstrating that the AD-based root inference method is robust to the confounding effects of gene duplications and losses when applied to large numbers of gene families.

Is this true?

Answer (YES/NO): YES